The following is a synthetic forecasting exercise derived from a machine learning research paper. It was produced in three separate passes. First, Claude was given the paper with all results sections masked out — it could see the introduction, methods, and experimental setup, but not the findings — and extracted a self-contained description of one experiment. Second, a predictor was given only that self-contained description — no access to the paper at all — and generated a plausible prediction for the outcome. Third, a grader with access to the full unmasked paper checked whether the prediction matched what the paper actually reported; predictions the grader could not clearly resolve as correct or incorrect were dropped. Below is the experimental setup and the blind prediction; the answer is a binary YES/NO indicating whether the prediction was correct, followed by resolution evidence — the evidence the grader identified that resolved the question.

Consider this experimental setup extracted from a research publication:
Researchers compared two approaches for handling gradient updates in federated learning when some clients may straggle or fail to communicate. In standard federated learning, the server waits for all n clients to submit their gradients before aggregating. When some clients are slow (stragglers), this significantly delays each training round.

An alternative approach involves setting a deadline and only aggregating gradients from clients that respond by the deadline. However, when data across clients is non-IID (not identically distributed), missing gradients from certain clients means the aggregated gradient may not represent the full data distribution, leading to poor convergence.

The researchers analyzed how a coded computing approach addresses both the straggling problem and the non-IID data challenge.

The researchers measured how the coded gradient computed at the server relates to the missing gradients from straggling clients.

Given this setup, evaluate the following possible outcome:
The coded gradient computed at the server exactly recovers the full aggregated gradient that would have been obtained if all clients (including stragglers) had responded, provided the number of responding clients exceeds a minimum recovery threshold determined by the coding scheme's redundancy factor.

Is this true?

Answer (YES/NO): NO